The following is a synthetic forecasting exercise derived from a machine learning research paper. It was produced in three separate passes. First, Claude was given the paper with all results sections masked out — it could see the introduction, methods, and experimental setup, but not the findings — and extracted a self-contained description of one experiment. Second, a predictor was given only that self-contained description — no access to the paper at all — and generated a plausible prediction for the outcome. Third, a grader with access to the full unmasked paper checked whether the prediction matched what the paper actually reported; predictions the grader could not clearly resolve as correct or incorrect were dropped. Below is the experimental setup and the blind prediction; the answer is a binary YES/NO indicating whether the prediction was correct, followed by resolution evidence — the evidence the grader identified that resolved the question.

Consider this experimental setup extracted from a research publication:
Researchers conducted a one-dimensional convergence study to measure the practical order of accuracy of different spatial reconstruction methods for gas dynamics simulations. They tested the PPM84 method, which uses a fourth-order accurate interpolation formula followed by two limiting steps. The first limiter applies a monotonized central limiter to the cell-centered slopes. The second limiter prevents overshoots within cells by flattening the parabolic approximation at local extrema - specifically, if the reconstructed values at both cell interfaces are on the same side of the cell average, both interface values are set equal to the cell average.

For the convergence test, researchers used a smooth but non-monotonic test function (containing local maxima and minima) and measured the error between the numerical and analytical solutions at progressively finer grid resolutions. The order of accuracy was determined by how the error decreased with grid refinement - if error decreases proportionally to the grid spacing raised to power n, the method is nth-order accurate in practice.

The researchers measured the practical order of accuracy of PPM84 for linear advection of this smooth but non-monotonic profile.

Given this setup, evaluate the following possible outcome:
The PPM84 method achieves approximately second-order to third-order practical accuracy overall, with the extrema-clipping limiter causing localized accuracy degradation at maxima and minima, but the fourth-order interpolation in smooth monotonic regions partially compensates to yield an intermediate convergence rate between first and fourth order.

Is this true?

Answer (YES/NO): YES